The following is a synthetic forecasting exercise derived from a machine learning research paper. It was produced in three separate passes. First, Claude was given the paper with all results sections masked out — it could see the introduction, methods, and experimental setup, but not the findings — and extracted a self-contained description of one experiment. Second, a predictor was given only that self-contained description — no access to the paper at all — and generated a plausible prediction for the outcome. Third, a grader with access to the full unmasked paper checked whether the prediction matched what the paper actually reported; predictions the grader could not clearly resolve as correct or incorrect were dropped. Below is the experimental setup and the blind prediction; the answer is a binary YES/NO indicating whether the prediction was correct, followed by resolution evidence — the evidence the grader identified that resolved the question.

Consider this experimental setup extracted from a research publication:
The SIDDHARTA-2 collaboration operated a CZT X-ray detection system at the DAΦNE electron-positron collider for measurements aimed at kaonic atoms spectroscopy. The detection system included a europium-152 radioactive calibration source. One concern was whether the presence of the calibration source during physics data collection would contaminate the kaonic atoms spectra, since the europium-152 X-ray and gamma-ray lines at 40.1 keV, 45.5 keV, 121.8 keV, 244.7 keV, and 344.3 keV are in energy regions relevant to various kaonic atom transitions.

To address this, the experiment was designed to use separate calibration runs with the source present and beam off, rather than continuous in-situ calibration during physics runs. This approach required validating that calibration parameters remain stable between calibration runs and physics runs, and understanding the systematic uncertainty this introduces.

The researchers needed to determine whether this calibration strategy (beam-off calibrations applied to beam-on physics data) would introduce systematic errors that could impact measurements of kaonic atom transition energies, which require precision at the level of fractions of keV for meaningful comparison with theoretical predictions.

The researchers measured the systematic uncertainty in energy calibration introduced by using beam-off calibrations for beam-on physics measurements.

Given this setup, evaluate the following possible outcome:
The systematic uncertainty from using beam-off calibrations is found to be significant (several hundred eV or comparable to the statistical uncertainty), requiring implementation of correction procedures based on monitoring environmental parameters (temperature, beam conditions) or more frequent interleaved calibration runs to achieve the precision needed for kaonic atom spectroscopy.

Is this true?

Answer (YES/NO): NO